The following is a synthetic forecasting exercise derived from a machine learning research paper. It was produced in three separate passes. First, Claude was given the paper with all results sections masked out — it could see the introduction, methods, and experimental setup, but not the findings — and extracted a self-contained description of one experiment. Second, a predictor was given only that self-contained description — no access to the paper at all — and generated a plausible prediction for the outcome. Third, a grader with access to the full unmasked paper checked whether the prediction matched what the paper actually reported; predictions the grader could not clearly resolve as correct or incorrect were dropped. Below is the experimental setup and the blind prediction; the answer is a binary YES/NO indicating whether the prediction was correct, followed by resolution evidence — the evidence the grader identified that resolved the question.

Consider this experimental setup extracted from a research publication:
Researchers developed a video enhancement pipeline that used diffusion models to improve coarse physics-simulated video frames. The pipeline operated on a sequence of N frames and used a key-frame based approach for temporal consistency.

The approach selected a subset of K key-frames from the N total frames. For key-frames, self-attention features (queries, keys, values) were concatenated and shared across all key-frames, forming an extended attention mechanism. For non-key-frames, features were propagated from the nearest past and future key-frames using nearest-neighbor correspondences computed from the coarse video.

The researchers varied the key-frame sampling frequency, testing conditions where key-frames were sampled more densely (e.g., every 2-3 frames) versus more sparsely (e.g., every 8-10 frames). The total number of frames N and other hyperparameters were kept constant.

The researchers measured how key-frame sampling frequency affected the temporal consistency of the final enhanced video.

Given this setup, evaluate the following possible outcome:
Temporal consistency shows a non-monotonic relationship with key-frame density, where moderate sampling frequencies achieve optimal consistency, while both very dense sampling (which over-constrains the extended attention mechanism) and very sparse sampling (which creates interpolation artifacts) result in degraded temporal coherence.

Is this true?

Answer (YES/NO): NO